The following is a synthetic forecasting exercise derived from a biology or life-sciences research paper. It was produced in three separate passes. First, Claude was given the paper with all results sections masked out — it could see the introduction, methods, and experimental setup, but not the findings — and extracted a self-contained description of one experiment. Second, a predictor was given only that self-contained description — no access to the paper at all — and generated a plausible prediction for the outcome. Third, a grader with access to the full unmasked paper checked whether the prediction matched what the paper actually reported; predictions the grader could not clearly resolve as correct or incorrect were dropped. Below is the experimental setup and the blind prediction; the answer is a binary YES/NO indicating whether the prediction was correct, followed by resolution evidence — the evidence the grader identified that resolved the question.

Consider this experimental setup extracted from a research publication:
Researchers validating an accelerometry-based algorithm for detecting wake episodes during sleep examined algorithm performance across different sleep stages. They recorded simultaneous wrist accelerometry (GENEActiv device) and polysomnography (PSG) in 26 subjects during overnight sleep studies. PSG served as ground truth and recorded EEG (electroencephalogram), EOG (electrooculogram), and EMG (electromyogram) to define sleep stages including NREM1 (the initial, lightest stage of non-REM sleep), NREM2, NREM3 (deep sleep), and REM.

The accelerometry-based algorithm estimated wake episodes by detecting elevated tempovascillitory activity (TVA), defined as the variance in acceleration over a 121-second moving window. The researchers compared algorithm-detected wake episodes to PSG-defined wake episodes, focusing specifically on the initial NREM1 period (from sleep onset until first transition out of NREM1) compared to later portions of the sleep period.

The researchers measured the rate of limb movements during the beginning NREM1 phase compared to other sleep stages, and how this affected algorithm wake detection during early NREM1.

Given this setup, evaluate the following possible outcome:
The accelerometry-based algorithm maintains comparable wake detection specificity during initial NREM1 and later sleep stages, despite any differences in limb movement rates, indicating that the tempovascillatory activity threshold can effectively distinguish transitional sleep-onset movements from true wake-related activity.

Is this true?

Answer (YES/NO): NO